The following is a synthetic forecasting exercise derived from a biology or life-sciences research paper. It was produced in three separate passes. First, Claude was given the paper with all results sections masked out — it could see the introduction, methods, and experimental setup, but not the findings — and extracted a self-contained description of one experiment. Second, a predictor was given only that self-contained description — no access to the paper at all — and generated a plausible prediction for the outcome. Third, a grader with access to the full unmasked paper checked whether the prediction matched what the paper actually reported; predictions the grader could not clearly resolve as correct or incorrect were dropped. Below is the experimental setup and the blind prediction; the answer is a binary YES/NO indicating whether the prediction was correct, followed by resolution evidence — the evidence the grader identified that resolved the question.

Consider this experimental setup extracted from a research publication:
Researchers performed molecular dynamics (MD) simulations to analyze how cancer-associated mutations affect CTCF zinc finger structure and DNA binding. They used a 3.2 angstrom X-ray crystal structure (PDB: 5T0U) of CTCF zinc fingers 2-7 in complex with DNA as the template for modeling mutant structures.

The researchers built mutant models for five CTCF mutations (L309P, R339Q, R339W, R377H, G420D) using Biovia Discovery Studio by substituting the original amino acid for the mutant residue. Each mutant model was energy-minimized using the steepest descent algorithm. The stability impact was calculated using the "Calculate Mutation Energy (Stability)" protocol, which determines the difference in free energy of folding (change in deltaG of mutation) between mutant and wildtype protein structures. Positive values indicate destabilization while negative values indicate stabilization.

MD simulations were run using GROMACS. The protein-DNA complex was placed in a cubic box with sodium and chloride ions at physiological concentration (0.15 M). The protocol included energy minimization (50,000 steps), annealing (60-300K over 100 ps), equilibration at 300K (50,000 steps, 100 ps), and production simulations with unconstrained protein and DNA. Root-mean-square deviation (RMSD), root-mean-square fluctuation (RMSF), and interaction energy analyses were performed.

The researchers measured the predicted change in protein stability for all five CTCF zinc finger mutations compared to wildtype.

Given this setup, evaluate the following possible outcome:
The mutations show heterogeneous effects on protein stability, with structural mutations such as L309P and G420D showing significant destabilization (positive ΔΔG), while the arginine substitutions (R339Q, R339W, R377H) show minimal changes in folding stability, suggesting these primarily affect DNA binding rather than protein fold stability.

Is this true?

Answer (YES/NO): NO